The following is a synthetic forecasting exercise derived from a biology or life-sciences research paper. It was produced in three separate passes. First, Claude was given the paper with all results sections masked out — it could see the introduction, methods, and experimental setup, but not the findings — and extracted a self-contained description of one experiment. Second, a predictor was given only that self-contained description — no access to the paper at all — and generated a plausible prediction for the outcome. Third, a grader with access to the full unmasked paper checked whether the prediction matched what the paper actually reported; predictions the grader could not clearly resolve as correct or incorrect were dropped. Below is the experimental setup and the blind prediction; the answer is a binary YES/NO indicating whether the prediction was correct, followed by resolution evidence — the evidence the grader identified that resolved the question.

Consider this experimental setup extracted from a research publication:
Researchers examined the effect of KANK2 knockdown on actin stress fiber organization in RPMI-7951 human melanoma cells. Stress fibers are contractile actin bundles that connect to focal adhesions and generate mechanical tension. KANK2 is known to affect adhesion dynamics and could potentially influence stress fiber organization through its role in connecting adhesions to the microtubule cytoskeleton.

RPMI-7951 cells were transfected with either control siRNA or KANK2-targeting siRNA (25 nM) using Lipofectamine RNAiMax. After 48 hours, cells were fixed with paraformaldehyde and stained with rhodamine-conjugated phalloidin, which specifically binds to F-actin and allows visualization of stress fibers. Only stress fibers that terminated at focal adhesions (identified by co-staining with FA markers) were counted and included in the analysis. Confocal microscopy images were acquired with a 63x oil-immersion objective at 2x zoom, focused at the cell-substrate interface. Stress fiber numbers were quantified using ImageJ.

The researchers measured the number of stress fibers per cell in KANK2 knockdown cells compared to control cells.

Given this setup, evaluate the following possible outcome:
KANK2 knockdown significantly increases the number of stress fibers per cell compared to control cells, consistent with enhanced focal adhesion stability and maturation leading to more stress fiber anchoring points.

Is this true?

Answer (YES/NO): NO